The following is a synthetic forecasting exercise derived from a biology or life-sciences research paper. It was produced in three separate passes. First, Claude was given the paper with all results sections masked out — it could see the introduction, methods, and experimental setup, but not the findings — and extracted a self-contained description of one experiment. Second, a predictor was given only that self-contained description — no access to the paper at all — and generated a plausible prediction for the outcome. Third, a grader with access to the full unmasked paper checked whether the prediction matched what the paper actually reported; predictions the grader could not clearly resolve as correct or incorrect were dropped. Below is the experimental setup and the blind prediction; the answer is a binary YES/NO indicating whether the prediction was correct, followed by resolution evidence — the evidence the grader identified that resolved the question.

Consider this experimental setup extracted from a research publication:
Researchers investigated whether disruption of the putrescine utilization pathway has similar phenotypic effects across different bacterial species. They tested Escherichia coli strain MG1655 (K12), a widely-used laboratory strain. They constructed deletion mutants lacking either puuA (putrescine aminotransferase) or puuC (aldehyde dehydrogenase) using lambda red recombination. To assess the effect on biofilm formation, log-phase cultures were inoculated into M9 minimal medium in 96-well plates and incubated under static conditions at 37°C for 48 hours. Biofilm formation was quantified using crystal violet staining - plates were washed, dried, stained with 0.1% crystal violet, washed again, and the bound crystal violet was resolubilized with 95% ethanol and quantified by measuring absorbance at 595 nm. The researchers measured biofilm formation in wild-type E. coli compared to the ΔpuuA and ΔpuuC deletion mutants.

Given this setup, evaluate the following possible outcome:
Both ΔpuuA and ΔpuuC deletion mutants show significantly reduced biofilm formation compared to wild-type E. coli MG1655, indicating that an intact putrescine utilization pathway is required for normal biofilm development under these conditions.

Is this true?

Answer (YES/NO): NO